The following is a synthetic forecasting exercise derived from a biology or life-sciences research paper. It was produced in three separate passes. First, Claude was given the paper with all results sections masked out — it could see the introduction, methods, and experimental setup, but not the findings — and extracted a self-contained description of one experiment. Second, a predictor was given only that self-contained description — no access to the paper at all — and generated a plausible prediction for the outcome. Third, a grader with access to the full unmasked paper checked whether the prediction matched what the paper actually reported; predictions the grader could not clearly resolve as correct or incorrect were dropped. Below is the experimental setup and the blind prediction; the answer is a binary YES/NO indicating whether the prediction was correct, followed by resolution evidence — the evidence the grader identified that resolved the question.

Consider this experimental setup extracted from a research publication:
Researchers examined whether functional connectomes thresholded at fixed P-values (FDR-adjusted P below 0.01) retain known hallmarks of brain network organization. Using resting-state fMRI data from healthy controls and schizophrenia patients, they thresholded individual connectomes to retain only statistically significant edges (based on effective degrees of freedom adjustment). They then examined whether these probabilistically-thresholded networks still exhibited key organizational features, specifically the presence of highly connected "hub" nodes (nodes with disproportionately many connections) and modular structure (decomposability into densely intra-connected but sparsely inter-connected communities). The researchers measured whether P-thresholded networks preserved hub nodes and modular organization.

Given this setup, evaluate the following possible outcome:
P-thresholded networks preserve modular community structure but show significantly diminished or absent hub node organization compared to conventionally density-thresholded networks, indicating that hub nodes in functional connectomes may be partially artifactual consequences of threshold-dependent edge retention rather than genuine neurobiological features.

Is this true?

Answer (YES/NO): NO